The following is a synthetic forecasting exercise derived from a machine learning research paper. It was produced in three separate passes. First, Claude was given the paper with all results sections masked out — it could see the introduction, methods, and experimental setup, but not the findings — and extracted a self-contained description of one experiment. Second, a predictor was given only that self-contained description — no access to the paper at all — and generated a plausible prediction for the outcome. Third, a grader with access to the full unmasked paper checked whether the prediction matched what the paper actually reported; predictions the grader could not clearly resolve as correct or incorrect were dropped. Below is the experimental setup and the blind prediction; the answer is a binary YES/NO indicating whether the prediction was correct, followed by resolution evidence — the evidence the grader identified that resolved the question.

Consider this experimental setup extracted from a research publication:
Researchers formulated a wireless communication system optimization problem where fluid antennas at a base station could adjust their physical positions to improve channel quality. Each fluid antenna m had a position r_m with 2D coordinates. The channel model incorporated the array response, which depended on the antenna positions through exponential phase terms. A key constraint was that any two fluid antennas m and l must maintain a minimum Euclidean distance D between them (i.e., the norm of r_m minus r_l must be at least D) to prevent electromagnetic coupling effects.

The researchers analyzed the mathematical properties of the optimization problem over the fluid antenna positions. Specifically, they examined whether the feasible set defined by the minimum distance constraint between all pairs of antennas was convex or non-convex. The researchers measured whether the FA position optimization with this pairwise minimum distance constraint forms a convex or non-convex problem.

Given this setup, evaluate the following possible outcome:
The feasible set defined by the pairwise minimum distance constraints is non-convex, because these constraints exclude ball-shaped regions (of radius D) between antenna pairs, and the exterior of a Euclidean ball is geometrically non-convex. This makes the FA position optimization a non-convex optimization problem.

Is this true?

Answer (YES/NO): YES